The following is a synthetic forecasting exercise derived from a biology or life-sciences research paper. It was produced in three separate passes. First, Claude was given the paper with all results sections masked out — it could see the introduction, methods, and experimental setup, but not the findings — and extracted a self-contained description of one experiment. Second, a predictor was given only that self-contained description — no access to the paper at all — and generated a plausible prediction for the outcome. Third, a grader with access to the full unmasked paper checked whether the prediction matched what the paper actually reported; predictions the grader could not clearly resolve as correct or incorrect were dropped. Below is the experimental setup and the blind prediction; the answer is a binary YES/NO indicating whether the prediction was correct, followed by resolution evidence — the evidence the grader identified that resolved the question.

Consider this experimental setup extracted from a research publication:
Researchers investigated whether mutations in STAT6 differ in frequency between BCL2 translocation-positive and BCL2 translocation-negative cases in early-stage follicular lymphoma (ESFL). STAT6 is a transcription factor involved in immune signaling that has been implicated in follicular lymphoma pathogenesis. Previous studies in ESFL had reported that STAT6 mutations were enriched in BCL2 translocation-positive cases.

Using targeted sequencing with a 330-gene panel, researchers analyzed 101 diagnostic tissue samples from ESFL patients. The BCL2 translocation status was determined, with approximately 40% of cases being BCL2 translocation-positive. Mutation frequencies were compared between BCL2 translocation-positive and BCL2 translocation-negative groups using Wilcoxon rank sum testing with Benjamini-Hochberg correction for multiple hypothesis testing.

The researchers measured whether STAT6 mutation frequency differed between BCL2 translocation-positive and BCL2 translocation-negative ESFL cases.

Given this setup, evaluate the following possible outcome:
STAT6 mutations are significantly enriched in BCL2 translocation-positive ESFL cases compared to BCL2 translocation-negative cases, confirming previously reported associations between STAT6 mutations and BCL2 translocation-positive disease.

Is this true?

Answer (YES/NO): NO